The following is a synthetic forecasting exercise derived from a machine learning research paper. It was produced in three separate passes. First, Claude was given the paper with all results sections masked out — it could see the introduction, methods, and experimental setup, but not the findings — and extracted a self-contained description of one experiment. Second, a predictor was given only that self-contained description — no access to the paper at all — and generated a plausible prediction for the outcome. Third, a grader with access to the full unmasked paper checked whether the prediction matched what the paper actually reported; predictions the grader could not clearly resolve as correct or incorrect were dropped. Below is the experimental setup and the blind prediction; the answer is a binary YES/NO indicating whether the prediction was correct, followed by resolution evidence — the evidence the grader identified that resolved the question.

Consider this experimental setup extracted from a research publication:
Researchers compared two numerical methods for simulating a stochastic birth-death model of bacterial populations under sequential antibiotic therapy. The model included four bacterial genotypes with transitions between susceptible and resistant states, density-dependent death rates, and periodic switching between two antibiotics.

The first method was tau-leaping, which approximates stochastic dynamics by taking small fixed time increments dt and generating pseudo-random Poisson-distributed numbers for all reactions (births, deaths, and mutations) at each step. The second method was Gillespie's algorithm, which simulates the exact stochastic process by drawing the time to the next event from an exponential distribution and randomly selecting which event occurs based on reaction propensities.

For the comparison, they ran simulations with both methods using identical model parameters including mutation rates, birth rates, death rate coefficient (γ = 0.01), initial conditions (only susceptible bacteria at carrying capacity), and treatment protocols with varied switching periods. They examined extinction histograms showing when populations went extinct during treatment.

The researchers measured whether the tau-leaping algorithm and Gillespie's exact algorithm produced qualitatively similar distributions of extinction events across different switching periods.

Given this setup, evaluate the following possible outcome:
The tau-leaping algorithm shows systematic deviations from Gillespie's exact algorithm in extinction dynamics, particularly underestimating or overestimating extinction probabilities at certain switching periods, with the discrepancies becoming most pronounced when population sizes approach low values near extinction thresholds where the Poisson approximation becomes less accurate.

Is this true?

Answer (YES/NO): NO